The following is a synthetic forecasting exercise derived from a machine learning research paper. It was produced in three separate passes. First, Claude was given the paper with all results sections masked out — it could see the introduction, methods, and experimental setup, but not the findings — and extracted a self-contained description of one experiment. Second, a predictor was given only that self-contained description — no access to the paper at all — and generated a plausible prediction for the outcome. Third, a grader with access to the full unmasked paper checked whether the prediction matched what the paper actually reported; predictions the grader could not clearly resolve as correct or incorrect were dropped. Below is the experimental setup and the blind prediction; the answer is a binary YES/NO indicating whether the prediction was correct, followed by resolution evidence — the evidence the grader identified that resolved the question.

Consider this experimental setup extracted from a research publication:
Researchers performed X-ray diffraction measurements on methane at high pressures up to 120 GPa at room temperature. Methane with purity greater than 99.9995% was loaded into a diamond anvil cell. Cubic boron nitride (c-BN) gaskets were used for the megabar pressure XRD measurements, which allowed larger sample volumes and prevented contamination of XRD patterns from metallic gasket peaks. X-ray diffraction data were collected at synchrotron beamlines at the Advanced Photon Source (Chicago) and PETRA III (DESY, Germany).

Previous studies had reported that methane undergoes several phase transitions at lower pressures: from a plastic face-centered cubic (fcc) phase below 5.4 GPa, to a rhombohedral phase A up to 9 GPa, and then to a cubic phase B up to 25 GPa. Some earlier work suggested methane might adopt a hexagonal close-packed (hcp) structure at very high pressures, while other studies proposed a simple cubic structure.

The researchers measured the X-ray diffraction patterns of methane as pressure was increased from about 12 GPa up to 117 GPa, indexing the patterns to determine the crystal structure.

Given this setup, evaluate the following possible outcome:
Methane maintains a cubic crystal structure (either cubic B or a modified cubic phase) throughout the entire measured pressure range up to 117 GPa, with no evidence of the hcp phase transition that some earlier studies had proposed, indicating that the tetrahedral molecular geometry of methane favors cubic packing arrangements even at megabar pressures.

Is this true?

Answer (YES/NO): YES